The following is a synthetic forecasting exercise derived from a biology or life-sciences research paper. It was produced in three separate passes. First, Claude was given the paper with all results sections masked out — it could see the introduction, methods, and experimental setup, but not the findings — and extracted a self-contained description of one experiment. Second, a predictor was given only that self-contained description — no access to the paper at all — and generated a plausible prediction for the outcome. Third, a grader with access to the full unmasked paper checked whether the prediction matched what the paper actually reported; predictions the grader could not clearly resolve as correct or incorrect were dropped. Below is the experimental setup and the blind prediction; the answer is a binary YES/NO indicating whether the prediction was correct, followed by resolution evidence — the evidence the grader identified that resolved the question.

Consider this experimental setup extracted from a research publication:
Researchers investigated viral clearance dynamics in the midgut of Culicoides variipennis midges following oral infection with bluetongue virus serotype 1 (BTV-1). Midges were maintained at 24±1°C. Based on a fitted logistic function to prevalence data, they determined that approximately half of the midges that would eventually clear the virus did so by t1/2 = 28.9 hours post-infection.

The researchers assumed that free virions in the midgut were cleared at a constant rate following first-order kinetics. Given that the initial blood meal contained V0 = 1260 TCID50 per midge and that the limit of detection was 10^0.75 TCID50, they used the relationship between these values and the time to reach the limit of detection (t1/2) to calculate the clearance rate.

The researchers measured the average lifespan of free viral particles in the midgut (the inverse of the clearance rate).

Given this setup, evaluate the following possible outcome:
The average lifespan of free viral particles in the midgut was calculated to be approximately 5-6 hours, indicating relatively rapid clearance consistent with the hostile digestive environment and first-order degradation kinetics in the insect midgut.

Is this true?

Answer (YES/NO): YES